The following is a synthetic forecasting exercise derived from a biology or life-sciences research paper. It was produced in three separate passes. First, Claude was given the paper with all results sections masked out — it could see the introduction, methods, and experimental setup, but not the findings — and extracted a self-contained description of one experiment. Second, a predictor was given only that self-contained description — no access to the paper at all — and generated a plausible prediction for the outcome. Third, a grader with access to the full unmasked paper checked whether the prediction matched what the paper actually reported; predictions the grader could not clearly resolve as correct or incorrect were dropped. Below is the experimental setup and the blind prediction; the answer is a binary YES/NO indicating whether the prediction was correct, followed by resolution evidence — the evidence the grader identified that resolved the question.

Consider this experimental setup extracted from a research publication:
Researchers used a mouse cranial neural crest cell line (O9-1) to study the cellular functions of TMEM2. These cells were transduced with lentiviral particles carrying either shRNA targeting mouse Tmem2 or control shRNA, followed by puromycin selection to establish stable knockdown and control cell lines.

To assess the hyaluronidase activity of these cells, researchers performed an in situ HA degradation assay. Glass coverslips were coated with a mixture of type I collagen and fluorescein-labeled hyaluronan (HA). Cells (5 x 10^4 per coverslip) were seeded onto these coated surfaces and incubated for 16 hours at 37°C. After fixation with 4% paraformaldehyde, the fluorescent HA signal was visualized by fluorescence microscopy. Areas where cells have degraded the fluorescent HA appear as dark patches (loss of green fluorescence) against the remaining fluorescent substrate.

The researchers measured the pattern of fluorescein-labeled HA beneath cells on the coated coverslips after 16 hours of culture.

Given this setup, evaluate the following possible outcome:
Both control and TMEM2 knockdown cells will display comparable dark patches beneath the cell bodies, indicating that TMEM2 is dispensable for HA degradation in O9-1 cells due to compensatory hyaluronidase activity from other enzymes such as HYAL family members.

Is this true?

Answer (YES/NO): NO